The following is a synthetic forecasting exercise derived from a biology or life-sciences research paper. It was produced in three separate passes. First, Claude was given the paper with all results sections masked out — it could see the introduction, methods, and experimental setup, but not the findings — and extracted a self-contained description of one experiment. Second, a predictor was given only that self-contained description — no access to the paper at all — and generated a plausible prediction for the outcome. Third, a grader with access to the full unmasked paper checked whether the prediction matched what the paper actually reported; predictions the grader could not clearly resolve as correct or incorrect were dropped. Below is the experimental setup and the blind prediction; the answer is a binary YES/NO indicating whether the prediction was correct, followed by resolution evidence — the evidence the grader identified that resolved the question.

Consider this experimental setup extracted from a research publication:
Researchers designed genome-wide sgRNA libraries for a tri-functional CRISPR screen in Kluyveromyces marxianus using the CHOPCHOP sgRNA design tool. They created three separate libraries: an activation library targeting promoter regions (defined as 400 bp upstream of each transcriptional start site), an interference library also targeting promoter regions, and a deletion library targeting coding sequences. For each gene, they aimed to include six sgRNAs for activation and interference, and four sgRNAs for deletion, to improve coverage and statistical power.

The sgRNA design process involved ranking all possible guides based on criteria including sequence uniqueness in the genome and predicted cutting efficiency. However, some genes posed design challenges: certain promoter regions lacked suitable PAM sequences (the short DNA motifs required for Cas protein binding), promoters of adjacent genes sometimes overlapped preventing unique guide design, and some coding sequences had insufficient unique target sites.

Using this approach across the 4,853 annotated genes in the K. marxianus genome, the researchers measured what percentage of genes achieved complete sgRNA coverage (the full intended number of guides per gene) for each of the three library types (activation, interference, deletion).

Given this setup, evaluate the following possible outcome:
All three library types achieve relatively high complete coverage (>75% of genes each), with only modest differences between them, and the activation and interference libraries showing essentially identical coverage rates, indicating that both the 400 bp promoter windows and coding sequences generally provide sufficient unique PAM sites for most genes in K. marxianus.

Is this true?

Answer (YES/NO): NO